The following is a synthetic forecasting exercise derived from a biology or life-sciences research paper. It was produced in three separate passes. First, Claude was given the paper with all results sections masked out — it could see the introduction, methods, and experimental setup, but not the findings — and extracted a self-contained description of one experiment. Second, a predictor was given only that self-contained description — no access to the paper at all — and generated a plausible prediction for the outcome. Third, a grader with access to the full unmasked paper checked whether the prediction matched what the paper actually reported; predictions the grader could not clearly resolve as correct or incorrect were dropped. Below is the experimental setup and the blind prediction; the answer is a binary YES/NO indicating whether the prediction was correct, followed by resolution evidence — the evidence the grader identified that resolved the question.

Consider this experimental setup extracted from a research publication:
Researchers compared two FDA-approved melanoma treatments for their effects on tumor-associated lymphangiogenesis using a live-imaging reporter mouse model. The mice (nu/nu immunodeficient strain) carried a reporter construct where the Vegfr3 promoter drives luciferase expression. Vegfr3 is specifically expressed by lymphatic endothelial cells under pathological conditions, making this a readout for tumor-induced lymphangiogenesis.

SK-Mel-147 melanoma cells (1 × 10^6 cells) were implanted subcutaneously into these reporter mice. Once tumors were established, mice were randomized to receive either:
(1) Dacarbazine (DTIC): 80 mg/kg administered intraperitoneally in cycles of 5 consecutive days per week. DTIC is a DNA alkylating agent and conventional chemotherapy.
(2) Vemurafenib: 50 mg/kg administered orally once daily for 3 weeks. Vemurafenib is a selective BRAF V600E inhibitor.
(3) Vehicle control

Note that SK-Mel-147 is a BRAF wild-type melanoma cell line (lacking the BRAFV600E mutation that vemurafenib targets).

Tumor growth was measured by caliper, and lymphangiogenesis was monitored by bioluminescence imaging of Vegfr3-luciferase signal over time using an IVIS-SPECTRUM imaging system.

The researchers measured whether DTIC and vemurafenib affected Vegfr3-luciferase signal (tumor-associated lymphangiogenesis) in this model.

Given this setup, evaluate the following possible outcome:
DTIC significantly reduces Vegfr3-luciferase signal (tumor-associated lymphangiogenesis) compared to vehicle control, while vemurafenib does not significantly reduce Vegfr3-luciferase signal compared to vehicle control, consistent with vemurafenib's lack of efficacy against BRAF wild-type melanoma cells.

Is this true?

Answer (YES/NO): NO